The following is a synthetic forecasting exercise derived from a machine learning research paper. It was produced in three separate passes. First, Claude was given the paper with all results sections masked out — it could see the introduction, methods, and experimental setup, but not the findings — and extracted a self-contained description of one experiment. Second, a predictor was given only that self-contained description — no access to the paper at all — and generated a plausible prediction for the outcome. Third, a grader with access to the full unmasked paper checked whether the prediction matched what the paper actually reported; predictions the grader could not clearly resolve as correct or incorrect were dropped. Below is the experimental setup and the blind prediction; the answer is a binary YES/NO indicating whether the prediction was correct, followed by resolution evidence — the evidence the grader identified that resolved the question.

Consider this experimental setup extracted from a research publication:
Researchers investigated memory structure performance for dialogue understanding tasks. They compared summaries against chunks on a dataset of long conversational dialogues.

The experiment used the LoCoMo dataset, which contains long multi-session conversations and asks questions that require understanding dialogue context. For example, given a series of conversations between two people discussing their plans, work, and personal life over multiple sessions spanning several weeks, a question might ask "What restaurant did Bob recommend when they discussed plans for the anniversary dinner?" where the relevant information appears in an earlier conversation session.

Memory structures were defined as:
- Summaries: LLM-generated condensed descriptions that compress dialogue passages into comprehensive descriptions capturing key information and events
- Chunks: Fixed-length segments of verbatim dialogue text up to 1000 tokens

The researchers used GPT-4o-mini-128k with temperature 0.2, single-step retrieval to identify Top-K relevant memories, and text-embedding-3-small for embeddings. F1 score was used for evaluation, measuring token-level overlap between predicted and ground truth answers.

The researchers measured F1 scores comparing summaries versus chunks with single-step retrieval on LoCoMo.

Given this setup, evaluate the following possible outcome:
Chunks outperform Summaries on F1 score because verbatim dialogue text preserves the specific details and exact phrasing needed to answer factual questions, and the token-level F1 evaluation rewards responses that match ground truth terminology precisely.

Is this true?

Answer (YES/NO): NO